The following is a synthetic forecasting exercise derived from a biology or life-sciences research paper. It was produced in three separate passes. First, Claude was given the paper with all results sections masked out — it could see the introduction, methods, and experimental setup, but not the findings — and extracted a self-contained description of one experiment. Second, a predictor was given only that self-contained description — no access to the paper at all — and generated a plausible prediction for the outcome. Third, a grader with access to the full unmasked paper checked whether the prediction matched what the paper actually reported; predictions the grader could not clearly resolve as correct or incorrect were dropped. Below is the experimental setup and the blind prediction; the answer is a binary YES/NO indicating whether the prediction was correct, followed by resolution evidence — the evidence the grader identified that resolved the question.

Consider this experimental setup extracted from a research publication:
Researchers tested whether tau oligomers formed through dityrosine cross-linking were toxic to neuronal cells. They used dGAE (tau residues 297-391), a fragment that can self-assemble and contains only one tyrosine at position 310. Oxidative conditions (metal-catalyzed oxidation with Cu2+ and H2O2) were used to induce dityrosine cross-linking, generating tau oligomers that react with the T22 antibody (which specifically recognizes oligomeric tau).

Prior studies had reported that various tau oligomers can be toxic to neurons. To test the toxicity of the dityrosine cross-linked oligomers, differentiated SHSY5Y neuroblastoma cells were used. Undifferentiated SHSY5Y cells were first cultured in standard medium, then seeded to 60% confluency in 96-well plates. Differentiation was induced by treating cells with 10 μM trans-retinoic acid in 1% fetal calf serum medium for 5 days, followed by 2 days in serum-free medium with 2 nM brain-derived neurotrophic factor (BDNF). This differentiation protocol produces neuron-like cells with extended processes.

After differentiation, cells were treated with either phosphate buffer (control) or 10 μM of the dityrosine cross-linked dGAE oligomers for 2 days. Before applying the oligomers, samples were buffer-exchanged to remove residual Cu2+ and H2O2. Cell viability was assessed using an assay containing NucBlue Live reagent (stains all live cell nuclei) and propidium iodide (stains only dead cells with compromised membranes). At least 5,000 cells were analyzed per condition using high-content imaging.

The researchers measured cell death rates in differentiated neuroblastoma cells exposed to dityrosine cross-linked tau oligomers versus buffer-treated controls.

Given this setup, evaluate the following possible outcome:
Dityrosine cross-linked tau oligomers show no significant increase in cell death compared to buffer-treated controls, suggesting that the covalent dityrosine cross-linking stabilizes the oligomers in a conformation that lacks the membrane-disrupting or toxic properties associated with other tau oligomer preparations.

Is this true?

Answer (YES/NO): YES